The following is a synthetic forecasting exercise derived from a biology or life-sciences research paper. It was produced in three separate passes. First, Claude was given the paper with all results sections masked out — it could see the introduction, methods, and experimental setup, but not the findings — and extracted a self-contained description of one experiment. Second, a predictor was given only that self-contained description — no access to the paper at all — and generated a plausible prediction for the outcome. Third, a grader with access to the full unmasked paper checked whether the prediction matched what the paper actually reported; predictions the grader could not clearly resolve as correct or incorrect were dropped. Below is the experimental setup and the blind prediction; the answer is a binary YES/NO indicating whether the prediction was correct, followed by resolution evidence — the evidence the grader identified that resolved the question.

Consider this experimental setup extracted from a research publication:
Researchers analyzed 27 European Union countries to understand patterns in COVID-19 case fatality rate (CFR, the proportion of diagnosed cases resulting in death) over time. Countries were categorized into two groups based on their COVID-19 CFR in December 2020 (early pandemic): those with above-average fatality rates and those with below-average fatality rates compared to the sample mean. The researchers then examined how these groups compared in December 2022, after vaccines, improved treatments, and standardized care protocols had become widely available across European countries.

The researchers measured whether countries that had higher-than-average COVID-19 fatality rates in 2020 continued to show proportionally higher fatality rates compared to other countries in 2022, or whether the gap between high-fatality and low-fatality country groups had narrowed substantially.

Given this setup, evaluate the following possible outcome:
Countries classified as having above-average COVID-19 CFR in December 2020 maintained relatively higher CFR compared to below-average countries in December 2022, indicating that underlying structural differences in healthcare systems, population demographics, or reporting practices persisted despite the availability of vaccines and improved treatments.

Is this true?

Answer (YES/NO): YES